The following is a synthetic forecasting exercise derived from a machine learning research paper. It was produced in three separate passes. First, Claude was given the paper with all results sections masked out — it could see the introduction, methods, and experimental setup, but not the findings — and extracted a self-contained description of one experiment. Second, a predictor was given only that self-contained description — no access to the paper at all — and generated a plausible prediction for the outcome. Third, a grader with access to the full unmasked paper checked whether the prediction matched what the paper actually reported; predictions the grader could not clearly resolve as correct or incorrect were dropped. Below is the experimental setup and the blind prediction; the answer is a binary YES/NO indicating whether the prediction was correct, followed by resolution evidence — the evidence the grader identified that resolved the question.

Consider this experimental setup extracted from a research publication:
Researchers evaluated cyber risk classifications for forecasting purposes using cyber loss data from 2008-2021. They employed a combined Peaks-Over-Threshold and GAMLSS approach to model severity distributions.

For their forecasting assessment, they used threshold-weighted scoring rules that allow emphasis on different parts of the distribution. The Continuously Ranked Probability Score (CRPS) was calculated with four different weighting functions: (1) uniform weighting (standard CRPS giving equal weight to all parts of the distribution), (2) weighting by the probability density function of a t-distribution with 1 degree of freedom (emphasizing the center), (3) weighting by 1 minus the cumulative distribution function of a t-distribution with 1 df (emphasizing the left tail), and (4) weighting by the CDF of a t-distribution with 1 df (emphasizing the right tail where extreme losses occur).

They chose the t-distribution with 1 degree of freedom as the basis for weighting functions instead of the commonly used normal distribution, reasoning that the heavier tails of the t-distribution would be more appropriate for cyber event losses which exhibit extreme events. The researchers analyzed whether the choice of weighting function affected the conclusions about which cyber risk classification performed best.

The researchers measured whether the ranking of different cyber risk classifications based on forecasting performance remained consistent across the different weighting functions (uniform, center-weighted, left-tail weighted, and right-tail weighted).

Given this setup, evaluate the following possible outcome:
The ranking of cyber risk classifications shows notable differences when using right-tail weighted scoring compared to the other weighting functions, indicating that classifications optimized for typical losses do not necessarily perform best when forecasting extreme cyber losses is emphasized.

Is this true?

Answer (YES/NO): YES